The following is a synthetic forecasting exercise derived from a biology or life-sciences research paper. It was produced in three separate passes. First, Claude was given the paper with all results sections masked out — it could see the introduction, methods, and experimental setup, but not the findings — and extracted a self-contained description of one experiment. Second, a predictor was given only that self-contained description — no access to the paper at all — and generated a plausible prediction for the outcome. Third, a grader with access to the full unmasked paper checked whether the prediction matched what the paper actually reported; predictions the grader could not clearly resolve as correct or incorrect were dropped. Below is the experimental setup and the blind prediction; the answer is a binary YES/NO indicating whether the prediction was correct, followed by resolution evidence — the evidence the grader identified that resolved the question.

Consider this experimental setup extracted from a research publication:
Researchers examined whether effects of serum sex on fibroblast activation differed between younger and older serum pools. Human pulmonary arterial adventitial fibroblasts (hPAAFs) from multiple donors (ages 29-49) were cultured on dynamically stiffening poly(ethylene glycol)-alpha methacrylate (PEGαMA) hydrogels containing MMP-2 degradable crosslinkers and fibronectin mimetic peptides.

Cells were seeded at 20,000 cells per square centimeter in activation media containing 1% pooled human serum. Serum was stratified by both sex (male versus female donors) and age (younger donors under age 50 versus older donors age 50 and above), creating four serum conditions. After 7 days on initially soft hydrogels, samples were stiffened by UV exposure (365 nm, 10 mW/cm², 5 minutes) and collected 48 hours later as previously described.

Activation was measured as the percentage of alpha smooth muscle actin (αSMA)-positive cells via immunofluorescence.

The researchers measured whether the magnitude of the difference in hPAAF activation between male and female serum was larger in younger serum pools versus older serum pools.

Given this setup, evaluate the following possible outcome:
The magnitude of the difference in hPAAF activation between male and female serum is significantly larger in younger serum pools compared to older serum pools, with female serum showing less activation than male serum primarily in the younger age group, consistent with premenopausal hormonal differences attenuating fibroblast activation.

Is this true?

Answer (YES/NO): NO